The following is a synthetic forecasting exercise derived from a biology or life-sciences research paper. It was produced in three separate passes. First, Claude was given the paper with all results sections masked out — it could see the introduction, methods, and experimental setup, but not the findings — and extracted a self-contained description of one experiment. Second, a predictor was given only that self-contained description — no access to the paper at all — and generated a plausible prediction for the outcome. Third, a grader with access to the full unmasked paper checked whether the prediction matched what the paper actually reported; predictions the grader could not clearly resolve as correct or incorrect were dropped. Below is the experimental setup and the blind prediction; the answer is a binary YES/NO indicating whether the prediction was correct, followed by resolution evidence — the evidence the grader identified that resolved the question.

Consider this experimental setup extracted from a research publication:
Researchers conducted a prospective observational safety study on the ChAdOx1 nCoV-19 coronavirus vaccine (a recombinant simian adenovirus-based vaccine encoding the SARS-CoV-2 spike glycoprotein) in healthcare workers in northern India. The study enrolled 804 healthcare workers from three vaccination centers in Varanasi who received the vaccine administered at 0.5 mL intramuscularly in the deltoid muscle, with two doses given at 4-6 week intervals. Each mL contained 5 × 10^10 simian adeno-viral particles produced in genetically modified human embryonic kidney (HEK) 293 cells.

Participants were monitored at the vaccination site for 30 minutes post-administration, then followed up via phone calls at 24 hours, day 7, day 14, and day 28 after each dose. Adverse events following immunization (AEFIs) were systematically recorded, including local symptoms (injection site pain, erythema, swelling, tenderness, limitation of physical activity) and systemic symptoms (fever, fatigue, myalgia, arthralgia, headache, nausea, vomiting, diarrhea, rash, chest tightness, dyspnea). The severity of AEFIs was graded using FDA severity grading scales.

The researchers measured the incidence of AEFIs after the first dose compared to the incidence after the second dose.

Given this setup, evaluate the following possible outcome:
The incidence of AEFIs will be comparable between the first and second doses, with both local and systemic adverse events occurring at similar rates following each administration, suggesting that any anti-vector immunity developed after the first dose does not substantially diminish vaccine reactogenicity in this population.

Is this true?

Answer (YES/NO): NO